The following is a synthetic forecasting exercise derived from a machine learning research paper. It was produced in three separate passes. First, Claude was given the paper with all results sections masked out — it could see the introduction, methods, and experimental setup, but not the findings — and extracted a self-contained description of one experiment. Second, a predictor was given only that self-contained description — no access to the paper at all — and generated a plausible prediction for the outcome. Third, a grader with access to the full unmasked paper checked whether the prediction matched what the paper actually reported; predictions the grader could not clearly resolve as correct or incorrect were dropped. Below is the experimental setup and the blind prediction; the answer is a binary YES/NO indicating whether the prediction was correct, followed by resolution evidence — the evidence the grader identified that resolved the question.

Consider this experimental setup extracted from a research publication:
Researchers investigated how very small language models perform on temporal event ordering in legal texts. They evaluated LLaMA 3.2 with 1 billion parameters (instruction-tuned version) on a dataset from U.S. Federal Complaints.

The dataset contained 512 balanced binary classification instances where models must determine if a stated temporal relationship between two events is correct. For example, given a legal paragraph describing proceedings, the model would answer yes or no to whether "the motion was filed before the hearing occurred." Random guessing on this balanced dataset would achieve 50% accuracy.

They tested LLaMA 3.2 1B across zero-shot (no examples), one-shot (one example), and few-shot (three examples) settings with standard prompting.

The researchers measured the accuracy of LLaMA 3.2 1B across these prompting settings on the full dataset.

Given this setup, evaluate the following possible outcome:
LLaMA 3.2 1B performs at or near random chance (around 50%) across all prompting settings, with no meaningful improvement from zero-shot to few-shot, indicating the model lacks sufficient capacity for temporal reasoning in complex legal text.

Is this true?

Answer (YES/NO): YES